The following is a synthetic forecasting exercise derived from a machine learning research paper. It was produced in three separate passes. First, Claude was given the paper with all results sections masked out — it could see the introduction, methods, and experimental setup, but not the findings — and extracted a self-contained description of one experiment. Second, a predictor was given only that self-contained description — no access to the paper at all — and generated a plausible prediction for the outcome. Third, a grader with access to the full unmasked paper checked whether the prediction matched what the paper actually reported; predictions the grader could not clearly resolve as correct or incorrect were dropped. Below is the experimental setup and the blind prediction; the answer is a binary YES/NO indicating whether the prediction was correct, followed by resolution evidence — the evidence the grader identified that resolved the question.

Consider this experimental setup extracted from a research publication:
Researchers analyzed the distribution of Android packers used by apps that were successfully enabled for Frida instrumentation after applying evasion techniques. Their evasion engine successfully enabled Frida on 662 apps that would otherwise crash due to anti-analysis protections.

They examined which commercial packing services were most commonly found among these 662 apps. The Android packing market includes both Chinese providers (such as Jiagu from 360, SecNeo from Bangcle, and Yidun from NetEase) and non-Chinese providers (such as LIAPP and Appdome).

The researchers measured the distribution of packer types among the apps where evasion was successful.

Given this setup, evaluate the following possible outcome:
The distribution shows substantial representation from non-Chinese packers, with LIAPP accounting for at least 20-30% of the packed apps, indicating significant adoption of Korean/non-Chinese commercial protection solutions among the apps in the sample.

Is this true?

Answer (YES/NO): NO